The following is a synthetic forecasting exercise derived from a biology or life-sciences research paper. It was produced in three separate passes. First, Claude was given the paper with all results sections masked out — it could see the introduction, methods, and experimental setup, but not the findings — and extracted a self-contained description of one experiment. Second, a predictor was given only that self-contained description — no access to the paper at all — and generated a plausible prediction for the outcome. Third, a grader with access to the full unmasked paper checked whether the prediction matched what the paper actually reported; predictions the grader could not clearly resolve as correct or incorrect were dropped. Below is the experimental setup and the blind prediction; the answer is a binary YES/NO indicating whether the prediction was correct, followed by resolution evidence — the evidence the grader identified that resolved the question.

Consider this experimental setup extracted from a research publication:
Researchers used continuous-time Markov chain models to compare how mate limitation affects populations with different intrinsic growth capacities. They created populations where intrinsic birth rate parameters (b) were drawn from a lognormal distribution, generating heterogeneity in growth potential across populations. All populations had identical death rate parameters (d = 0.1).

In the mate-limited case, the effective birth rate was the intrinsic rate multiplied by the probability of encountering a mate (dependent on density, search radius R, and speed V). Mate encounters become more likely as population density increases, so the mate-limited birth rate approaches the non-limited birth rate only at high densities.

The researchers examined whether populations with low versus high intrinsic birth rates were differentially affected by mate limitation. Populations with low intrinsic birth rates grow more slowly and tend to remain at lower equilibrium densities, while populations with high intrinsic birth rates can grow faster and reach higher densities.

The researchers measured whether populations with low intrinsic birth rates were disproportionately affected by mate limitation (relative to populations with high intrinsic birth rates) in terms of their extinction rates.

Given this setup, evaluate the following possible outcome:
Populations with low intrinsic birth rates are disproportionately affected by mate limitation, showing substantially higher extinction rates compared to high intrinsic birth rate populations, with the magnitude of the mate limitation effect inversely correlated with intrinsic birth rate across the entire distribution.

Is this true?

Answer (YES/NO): YES